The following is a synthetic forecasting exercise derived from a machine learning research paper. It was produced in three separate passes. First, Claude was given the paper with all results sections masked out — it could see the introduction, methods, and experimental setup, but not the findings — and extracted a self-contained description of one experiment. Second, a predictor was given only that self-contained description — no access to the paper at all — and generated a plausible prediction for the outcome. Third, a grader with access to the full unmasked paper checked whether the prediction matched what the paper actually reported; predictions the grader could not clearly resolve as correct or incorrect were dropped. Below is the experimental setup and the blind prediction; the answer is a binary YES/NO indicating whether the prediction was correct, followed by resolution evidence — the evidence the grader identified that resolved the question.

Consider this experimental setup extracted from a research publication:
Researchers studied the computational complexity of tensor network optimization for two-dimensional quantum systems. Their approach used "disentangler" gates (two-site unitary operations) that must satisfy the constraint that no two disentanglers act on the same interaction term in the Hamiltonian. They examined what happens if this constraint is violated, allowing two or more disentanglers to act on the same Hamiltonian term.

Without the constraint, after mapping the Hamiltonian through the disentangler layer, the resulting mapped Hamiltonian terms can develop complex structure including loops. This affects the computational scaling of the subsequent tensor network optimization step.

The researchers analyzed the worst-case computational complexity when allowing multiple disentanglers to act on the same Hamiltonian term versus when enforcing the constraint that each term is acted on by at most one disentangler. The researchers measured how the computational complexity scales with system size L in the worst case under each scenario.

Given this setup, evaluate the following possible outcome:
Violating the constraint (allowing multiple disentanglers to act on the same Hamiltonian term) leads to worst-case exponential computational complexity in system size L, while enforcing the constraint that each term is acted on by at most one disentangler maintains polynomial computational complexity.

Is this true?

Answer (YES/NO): YES